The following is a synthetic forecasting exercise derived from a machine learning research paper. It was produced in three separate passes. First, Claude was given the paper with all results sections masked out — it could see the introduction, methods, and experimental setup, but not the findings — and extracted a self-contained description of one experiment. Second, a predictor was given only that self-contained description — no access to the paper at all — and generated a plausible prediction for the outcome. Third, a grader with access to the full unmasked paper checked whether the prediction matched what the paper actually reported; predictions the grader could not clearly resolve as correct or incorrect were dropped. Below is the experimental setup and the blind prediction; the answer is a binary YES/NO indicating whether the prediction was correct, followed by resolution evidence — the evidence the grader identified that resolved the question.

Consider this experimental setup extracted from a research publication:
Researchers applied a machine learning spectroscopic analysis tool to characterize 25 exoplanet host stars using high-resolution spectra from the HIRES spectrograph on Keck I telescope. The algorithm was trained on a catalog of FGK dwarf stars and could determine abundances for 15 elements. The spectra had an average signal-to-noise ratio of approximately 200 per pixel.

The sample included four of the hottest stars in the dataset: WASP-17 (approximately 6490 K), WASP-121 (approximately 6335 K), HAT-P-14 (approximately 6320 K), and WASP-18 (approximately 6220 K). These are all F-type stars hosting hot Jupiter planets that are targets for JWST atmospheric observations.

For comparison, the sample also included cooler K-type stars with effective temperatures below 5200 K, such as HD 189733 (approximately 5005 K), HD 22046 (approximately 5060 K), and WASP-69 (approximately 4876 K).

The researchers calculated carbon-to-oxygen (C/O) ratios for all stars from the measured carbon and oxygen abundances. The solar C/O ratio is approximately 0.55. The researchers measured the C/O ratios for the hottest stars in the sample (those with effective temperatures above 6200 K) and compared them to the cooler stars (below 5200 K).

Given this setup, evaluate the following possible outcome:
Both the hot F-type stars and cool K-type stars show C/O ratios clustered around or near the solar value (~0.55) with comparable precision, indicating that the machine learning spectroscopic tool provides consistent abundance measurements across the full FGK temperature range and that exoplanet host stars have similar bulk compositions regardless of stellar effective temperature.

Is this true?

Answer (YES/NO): NO